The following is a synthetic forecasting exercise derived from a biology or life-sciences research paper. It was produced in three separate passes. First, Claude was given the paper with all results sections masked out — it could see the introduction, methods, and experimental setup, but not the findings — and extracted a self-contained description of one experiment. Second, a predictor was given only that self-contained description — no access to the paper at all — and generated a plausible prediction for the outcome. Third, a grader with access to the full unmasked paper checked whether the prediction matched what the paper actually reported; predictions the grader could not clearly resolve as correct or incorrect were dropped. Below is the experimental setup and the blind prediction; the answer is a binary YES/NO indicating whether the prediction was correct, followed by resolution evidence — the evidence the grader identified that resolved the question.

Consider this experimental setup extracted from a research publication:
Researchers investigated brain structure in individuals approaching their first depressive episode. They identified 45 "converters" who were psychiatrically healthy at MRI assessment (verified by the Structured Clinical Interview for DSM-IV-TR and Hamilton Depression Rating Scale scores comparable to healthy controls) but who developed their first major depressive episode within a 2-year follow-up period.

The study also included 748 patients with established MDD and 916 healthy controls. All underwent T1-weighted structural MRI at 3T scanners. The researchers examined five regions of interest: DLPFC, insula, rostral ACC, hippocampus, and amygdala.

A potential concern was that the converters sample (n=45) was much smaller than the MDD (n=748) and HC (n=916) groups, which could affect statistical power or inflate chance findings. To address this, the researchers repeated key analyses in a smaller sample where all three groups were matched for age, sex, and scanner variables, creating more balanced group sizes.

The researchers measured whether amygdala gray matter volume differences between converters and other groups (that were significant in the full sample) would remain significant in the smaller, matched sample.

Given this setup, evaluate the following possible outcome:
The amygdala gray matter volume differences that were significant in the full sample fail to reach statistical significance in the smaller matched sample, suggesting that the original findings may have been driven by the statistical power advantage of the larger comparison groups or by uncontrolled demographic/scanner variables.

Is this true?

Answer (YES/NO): NO